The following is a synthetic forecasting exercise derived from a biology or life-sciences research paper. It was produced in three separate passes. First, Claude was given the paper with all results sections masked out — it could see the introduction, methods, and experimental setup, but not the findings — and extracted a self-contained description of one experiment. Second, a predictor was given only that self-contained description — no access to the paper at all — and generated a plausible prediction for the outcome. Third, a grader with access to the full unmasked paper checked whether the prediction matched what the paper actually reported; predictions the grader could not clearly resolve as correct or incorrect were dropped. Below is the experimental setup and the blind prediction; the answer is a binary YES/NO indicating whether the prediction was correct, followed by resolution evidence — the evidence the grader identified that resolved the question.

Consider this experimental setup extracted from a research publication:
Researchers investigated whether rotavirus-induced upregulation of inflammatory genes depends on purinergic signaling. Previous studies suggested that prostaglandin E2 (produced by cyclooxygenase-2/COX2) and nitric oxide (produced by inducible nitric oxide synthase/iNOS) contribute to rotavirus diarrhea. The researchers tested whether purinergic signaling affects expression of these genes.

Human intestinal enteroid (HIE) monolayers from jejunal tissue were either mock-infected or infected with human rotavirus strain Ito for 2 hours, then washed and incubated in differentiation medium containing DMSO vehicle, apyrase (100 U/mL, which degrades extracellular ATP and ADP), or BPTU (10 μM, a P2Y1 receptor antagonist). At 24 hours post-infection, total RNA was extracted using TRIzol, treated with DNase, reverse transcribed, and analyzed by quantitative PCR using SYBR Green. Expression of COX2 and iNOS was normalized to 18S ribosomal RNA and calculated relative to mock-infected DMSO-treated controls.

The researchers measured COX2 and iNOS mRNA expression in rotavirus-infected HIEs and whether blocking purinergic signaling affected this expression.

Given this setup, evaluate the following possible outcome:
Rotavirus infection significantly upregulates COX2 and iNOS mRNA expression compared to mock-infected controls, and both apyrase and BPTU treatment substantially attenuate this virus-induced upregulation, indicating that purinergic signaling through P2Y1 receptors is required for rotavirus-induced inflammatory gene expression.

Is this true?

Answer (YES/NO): YES